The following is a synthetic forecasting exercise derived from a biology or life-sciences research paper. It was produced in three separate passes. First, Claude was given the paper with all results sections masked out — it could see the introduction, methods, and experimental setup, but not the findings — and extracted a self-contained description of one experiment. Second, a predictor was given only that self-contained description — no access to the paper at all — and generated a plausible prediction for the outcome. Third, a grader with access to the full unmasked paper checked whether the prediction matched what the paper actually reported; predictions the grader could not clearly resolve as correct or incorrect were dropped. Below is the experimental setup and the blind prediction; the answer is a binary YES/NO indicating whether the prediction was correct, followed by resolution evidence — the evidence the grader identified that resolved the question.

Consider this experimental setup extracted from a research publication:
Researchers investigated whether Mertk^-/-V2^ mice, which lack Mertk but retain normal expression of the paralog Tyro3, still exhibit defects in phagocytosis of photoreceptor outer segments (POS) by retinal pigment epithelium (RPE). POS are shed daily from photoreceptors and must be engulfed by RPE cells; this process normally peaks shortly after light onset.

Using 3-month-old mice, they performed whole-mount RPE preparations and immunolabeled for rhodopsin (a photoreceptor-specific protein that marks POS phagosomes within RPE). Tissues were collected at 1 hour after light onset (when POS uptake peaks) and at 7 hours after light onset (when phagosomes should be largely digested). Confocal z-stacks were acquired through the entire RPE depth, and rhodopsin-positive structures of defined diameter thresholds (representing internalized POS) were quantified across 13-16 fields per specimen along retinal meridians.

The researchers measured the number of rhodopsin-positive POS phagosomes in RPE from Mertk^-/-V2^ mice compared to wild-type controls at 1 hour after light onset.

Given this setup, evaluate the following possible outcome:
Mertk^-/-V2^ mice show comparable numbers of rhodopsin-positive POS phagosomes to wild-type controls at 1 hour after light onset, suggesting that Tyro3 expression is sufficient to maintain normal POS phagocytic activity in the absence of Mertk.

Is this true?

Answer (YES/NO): NO